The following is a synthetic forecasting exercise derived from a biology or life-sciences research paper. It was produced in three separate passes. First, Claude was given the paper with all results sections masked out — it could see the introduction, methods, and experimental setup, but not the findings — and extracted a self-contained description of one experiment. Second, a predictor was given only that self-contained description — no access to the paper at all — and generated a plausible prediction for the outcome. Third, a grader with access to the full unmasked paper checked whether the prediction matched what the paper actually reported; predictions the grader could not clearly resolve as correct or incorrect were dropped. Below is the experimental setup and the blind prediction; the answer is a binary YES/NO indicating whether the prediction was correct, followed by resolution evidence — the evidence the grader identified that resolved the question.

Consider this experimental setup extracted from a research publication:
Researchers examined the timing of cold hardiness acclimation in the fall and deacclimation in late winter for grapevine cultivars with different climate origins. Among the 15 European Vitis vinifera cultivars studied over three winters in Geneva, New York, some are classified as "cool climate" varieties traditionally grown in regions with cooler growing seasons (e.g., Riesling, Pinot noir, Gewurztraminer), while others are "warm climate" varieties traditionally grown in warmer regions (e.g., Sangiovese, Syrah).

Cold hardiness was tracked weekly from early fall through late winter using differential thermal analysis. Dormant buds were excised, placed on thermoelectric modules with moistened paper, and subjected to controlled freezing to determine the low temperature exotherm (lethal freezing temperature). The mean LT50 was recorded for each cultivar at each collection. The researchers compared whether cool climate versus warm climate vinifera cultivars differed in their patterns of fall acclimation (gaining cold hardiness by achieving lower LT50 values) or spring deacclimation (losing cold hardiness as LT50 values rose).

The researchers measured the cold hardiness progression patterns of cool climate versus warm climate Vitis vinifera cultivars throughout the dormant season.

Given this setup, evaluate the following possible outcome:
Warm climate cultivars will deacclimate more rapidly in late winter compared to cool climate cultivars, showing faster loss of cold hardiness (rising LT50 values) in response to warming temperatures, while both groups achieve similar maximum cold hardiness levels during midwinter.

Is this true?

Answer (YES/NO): NO